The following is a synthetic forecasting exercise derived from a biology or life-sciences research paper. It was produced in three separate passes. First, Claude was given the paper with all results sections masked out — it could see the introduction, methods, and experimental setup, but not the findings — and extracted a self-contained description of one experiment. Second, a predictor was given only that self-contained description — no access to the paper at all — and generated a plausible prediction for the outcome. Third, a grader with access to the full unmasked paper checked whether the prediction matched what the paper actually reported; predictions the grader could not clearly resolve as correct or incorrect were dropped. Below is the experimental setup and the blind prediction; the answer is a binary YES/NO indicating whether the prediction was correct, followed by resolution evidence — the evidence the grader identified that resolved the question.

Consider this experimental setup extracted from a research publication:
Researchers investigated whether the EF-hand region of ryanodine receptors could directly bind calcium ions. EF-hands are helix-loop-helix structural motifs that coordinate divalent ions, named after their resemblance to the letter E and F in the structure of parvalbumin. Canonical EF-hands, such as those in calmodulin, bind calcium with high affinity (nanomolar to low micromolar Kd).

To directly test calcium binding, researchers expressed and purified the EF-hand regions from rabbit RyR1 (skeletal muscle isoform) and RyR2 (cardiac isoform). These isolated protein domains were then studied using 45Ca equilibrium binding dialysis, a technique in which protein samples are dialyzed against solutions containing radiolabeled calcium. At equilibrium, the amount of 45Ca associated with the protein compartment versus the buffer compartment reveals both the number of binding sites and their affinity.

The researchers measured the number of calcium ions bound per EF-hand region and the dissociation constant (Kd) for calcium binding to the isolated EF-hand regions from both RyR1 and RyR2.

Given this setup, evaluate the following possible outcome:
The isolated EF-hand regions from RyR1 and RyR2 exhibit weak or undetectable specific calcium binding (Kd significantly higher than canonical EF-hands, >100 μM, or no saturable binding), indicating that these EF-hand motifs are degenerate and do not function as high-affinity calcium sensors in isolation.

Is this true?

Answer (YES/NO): NO